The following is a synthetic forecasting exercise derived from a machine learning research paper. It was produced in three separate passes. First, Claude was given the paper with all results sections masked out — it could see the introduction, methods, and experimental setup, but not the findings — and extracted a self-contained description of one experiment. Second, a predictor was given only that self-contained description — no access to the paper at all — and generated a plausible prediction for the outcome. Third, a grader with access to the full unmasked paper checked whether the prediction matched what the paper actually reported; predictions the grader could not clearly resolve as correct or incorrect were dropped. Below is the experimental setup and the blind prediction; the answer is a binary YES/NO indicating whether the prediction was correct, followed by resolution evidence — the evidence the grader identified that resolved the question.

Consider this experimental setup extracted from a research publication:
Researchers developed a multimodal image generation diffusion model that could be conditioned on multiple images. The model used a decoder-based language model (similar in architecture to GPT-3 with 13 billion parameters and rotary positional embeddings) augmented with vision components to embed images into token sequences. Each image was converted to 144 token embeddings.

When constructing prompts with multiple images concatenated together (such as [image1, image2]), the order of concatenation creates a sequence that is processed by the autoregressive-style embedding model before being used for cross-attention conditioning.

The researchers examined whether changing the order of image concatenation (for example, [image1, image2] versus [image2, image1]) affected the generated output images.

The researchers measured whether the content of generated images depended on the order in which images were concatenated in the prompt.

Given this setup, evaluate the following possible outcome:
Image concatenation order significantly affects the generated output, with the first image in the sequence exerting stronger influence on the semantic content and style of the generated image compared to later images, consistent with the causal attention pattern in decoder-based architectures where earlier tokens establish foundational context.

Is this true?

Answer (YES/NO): NO